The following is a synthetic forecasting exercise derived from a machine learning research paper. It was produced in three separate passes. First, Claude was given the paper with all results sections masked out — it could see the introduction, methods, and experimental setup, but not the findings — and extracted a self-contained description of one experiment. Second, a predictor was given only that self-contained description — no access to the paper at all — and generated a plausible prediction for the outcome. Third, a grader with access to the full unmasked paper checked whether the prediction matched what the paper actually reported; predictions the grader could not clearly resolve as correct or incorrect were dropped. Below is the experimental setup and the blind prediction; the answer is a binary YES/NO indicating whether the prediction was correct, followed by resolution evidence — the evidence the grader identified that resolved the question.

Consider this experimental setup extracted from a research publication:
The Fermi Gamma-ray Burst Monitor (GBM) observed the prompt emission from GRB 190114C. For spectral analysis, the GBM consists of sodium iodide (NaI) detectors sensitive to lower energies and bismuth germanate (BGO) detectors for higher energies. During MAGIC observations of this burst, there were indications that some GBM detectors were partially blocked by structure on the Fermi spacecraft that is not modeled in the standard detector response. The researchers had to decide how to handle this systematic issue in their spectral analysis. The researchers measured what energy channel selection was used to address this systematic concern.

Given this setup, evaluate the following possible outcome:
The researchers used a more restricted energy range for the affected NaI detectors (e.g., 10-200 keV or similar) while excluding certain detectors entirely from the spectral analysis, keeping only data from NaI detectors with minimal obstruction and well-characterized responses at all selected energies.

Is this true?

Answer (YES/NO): NO